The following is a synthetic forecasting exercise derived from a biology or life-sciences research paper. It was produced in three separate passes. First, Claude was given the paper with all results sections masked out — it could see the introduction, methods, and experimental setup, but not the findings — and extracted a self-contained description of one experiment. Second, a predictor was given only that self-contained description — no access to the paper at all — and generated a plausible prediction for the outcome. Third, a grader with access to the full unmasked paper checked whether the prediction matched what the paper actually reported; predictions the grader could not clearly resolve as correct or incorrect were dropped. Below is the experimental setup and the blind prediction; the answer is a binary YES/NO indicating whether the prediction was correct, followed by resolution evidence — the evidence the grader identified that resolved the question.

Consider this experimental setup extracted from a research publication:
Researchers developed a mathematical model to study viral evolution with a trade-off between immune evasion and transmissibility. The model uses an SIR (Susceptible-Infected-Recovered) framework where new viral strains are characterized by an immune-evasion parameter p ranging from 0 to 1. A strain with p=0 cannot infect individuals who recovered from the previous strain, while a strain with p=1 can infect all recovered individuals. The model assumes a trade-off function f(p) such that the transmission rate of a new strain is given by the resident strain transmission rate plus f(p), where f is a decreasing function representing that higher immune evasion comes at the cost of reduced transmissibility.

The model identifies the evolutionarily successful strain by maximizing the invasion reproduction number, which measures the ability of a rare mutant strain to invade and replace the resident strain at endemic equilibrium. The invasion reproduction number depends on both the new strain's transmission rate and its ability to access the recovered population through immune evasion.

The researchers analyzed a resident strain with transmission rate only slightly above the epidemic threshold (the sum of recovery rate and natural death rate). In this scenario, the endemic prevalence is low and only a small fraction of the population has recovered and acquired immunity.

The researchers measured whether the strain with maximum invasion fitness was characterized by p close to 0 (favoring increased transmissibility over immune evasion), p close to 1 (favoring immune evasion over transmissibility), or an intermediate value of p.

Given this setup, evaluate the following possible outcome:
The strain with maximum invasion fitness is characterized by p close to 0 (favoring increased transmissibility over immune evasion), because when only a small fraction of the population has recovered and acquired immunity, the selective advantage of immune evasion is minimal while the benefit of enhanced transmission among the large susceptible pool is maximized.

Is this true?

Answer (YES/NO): YES